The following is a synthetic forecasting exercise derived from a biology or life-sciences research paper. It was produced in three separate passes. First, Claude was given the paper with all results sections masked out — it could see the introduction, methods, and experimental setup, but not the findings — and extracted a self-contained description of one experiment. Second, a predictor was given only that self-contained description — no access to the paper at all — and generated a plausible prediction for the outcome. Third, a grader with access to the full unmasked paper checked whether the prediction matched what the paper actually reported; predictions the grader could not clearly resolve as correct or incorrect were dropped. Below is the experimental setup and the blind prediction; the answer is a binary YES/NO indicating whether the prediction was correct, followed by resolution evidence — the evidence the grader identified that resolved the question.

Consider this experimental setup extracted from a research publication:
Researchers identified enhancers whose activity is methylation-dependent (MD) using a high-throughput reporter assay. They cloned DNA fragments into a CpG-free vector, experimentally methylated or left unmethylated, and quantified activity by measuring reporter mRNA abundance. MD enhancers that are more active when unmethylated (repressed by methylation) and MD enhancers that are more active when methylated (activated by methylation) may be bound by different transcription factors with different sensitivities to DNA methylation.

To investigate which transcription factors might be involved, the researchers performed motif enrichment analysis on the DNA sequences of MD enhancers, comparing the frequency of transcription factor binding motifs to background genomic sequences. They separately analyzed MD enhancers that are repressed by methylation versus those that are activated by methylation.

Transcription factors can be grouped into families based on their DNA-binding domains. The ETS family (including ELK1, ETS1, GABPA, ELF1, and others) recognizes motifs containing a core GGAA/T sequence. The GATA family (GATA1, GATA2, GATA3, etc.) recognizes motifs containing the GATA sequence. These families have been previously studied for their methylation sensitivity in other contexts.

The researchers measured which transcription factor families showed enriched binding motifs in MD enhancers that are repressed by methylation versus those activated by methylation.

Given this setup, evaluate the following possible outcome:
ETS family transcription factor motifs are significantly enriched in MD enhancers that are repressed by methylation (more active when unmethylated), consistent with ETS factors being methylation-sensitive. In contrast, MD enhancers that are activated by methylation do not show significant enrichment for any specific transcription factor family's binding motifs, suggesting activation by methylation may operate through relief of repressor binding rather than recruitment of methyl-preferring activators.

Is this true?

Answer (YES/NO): NO